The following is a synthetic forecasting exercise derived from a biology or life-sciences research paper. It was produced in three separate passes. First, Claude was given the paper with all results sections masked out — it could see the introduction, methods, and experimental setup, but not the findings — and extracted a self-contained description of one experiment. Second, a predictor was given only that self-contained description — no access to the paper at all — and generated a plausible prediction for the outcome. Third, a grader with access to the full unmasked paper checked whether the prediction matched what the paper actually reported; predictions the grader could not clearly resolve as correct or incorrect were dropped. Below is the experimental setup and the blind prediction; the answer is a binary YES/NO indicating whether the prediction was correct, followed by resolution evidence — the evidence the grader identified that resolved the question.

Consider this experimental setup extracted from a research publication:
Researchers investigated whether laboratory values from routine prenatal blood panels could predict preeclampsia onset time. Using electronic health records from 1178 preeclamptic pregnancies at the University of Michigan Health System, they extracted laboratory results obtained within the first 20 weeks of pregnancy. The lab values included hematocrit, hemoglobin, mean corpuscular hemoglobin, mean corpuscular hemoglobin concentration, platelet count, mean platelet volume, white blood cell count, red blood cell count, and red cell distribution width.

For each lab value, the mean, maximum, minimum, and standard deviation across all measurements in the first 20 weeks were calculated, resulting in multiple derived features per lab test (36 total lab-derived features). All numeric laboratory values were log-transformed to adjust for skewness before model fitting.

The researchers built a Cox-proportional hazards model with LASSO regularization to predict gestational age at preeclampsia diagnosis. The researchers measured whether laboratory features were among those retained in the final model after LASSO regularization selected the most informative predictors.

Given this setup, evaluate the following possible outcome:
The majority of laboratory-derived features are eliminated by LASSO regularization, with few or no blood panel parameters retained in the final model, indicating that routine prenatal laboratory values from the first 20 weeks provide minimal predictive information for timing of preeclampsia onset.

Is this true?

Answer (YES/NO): YES